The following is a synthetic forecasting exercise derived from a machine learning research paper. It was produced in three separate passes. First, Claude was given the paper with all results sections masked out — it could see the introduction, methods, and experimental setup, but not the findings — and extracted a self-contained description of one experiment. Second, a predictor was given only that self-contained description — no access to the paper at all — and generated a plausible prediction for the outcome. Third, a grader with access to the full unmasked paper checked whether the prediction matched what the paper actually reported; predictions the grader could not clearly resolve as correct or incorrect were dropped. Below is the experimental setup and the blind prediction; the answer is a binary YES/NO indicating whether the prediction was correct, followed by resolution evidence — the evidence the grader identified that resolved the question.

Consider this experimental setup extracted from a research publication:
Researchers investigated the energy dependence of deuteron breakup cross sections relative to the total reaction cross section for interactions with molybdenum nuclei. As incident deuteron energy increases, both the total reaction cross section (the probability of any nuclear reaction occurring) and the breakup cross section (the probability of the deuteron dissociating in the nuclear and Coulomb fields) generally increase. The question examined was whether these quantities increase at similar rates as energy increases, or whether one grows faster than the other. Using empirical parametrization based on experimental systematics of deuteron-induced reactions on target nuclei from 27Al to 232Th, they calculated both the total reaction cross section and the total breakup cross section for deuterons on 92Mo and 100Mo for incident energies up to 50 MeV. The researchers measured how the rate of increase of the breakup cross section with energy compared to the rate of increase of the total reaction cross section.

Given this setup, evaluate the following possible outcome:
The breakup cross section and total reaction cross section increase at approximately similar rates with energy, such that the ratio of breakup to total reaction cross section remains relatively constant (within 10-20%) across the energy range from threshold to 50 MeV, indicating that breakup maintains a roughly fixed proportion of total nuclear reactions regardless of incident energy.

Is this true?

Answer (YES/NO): NO